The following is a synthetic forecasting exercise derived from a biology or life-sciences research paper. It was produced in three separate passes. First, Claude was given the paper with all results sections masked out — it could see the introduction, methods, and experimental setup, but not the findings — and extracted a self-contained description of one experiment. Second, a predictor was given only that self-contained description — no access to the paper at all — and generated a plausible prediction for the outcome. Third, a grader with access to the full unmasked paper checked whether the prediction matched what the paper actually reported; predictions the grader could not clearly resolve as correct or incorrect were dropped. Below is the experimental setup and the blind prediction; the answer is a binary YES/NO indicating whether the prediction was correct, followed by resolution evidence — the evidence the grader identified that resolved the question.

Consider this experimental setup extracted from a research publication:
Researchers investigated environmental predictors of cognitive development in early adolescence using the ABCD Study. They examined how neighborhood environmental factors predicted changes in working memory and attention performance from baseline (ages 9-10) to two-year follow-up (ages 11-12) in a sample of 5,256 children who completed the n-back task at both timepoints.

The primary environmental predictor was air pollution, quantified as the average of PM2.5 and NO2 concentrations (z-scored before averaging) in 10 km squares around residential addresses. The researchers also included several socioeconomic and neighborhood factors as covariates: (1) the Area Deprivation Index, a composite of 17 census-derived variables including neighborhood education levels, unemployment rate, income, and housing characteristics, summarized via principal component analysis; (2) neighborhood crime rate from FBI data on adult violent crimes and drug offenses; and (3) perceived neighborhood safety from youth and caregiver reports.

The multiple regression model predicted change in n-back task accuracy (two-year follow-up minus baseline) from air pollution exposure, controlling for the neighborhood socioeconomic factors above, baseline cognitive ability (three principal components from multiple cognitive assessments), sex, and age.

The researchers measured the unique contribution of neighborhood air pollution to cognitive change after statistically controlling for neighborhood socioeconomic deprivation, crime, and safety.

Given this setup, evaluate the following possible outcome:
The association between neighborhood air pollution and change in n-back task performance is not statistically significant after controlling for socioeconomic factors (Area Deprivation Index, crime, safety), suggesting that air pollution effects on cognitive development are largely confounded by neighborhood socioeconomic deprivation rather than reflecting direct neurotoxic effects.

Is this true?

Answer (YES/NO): NO